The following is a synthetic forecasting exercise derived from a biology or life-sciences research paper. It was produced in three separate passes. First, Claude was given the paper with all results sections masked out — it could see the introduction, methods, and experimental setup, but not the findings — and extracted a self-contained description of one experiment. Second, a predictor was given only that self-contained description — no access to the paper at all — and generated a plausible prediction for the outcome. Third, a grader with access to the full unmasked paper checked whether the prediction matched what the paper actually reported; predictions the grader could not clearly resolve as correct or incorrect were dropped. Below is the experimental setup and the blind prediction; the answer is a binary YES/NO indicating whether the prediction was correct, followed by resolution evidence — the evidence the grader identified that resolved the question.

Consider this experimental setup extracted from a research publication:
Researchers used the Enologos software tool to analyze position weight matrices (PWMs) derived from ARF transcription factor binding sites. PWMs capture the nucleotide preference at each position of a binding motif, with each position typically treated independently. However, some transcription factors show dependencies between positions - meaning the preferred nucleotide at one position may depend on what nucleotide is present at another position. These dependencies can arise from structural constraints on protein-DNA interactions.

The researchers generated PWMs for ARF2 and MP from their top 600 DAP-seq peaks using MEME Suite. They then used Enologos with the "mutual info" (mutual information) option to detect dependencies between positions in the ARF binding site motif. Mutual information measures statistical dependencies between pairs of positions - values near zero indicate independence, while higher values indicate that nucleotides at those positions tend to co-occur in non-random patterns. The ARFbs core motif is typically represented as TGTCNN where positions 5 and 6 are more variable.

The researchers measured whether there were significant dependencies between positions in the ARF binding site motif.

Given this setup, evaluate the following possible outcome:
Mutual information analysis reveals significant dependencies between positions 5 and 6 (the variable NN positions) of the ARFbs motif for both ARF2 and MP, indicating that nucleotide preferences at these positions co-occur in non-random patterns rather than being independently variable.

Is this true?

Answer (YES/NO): NO